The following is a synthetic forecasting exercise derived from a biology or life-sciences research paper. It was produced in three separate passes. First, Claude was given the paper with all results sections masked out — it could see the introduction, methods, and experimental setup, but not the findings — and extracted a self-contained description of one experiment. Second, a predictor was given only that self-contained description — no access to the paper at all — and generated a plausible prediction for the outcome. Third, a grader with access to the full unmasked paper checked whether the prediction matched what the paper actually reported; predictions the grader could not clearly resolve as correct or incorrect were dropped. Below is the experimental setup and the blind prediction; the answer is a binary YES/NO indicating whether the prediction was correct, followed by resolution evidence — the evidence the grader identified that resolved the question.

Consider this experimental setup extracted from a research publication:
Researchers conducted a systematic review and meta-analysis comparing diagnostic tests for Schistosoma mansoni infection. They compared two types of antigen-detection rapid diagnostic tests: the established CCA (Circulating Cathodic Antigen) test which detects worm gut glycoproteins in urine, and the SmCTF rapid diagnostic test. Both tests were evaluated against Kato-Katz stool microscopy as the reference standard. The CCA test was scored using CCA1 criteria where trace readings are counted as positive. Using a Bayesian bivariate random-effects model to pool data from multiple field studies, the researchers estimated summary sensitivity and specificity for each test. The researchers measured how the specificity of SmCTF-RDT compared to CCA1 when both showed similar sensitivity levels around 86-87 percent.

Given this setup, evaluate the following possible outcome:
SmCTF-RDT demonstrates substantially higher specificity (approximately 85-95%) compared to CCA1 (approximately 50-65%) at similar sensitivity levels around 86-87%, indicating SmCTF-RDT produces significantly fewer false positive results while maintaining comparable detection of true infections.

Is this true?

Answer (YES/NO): NO